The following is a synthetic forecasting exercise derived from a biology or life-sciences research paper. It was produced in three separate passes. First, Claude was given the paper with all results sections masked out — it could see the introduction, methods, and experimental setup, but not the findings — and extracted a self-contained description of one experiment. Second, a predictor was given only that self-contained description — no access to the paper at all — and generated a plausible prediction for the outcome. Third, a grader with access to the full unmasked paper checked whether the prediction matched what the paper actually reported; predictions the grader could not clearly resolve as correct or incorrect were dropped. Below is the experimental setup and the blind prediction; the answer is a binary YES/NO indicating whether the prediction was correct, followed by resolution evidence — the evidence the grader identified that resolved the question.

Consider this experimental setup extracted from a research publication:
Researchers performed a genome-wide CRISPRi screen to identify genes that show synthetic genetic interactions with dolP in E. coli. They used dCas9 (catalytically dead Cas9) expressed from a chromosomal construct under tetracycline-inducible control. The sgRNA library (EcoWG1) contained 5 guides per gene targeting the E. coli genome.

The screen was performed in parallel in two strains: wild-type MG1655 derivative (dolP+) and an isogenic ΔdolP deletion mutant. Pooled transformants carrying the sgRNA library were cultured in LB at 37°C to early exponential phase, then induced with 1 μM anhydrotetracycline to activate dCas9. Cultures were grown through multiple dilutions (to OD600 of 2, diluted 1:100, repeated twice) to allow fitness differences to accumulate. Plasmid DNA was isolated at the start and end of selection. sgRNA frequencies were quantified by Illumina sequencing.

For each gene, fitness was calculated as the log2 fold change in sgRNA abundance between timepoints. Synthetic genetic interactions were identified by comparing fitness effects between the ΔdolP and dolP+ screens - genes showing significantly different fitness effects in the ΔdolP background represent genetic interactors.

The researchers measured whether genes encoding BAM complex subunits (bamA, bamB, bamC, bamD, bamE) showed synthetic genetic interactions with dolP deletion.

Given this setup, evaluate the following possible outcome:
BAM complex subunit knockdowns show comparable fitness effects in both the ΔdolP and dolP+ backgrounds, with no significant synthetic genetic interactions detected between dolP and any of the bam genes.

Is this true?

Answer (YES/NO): NO